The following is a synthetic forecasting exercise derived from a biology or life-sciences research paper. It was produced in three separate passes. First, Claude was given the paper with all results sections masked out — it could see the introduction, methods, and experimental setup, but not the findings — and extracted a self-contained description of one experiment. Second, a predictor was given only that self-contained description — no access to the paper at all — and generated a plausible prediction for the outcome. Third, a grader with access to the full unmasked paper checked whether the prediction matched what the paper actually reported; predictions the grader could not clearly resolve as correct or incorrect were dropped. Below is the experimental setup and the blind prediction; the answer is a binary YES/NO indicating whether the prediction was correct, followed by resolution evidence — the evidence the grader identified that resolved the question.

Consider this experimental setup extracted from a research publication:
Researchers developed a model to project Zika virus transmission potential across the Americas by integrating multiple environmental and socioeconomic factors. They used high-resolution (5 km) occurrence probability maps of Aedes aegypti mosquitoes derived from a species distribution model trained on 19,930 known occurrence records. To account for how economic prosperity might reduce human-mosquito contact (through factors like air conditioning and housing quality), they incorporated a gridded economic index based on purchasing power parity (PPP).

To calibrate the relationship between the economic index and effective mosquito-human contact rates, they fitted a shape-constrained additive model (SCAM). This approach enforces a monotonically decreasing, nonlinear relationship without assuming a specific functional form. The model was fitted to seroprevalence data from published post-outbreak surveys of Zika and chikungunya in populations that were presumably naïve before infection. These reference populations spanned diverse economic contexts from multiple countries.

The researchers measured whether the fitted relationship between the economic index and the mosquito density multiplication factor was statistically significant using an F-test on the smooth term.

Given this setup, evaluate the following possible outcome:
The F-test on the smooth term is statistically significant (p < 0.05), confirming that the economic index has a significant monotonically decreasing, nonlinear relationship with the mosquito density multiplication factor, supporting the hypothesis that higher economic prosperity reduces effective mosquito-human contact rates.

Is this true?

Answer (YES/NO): NO